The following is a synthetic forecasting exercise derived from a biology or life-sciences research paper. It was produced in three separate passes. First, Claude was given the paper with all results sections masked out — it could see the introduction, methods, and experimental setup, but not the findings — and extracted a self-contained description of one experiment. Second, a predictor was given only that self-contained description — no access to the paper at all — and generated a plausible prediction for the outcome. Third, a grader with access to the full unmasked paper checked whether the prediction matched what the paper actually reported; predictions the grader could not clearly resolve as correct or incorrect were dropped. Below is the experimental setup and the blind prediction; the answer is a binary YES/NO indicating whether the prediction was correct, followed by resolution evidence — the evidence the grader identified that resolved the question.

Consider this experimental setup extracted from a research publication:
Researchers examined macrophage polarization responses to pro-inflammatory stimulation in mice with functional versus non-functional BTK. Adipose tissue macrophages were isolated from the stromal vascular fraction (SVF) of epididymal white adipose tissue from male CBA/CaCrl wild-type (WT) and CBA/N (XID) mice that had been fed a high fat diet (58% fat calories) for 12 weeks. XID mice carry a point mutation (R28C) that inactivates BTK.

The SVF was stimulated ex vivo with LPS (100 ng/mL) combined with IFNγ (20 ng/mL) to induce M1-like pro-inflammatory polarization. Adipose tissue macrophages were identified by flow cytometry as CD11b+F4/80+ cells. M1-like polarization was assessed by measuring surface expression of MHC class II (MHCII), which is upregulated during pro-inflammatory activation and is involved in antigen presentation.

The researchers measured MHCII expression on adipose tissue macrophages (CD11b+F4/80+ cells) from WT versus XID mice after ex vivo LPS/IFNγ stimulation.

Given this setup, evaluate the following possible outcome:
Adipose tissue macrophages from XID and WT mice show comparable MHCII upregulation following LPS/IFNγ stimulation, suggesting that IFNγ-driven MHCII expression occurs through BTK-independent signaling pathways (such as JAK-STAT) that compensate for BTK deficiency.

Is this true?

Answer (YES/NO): NO